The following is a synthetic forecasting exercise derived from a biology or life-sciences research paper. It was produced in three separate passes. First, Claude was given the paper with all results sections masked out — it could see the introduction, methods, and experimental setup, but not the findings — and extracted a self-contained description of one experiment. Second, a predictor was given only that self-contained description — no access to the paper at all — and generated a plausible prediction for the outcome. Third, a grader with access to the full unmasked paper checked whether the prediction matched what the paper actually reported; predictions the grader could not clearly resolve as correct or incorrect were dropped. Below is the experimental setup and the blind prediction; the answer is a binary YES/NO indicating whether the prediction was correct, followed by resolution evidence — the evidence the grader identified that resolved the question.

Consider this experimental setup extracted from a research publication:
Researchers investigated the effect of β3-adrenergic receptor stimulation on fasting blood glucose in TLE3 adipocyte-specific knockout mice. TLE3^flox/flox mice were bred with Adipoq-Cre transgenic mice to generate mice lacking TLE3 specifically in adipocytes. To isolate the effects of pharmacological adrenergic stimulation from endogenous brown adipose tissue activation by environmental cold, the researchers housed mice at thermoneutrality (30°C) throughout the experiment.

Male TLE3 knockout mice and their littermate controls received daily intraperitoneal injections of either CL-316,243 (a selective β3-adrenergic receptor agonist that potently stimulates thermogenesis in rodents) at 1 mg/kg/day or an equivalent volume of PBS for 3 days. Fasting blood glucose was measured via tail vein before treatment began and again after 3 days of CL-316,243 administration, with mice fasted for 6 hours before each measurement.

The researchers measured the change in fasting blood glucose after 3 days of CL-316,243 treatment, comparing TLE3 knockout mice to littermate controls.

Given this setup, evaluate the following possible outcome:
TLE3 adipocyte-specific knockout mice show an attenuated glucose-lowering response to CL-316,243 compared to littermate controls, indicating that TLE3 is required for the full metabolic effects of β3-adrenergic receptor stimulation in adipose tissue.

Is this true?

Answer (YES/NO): NO